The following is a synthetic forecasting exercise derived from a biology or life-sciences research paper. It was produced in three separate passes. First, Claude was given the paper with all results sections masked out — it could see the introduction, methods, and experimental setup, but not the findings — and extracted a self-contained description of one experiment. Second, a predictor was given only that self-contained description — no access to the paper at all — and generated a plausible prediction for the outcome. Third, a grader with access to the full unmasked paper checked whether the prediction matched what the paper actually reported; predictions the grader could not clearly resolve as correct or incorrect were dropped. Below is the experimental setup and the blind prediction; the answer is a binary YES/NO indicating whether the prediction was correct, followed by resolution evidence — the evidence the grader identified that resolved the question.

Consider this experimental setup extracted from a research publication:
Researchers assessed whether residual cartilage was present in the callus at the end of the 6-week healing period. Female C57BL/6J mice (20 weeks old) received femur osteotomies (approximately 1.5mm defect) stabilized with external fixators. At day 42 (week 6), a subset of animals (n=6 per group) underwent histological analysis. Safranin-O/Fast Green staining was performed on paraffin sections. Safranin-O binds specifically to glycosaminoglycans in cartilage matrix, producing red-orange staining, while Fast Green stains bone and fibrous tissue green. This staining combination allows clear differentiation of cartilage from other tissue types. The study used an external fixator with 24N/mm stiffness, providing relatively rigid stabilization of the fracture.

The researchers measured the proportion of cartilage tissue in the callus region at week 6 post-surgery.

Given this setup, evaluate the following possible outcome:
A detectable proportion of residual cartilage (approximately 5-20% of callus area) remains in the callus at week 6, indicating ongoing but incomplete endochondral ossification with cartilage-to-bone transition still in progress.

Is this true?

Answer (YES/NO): NO